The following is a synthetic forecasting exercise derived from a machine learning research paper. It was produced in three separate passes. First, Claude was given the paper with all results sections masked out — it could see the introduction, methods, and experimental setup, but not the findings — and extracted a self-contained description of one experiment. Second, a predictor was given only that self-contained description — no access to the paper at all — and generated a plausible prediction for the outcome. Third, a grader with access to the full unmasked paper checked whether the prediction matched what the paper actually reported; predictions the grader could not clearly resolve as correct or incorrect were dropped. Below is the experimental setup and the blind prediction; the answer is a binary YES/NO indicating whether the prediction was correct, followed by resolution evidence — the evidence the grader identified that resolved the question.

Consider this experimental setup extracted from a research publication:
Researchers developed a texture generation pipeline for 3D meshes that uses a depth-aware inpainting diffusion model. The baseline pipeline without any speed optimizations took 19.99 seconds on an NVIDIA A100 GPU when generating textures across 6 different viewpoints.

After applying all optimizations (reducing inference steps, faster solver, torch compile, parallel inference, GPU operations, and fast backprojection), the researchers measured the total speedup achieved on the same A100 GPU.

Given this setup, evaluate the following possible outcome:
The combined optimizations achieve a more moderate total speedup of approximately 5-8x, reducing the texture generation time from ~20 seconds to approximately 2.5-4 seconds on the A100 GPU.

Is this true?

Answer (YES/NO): NO